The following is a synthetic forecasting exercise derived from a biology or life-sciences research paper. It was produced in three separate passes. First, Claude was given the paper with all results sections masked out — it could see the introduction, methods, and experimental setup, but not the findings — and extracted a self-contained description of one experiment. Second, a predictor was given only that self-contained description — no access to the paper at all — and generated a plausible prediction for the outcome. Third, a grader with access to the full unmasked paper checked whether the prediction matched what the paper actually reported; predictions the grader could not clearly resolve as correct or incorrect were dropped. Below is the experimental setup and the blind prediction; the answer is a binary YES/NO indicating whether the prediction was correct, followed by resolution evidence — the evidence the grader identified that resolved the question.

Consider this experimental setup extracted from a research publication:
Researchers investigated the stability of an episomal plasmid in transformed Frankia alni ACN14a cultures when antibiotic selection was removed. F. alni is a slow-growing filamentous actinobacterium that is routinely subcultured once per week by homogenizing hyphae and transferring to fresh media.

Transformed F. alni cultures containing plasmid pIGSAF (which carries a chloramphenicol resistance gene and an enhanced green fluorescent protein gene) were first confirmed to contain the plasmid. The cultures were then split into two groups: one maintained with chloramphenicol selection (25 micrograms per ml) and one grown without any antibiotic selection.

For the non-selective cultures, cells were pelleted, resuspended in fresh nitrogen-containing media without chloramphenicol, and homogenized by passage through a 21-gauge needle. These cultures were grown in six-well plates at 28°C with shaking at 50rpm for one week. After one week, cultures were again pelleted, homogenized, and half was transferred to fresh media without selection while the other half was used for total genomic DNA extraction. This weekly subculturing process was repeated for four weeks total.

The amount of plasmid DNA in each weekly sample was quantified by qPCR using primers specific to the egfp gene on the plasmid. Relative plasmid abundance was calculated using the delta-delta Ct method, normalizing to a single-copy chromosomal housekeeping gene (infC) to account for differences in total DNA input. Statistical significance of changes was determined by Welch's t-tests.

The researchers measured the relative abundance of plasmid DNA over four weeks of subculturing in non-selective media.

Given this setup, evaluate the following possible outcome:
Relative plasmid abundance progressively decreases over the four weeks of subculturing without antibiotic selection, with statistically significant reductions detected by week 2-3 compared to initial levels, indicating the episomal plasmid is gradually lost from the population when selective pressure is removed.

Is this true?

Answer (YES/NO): NO